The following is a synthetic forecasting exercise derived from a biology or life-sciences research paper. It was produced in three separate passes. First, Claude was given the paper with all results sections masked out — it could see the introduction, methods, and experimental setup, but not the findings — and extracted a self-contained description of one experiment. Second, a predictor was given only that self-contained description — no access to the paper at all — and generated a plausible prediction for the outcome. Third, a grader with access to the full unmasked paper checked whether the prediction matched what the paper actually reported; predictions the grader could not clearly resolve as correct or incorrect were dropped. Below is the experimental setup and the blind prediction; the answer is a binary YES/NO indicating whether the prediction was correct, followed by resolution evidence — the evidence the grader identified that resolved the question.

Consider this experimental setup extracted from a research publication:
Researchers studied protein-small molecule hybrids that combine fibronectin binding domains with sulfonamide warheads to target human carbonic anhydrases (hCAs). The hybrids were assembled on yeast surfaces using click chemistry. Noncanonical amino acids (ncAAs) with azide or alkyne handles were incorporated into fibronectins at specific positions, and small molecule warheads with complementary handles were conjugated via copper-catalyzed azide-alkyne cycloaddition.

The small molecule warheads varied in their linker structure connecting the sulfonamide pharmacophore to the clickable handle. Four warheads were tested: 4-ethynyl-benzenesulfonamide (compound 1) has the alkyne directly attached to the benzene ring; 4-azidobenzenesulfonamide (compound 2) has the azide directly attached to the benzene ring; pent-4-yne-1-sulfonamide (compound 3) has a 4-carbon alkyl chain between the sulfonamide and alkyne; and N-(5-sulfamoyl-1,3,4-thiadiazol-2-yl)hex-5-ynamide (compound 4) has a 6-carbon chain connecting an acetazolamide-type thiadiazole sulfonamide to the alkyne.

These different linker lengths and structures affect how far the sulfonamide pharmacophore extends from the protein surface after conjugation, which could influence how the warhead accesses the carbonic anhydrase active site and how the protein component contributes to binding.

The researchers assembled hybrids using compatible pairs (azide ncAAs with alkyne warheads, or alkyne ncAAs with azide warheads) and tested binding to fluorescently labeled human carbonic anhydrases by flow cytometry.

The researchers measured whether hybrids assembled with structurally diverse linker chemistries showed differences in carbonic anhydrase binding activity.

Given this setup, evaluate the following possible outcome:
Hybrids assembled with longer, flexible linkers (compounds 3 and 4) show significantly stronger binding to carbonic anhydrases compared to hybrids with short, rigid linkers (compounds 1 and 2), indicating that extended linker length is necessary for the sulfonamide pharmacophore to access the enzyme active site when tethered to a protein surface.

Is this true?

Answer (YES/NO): NO